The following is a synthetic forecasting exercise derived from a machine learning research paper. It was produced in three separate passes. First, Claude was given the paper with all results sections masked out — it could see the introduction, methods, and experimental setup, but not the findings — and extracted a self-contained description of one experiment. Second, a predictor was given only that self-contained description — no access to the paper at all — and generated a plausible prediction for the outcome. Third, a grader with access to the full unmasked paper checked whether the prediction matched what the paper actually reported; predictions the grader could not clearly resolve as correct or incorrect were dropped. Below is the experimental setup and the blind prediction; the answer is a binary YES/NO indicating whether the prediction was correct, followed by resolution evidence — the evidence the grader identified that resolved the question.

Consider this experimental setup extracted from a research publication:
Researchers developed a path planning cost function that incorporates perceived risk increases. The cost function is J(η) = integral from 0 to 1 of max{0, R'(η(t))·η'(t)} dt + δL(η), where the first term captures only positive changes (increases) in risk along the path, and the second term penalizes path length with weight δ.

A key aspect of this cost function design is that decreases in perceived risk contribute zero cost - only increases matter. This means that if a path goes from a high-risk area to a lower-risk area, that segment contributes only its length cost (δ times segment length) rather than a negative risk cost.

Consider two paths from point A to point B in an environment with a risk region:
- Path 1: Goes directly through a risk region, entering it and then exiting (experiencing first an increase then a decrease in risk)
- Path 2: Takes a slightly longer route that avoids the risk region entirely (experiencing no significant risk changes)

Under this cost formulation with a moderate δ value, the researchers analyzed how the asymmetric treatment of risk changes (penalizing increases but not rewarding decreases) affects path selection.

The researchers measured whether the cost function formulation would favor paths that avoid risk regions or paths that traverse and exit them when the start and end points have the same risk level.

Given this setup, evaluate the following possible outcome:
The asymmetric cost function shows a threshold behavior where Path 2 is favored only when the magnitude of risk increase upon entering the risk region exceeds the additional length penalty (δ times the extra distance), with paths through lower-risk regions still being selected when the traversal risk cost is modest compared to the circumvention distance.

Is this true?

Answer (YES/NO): YES